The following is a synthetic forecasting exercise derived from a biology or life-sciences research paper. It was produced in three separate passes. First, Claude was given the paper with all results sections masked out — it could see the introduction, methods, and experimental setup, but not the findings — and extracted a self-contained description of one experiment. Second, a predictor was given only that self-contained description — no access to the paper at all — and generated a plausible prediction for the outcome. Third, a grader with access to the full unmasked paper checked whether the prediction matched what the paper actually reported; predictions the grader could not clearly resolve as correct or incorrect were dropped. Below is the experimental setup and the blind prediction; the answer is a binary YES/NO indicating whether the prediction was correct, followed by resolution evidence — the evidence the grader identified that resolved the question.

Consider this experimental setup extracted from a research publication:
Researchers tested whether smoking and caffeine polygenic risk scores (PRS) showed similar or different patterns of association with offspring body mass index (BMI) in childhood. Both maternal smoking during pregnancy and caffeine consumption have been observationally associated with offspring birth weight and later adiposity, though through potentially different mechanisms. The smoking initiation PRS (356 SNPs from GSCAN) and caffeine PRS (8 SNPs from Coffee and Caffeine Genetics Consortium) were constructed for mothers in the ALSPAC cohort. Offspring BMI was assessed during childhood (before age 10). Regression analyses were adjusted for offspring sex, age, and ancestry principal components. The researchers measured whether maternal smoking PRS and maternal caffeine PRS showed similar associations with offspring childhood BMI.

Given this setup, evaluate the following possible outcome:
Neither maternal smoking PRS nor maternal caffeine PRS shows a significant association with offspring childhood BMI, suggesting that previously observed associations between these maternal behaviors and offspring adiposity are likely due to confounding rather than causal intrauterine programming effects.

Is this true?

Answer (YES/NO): NO